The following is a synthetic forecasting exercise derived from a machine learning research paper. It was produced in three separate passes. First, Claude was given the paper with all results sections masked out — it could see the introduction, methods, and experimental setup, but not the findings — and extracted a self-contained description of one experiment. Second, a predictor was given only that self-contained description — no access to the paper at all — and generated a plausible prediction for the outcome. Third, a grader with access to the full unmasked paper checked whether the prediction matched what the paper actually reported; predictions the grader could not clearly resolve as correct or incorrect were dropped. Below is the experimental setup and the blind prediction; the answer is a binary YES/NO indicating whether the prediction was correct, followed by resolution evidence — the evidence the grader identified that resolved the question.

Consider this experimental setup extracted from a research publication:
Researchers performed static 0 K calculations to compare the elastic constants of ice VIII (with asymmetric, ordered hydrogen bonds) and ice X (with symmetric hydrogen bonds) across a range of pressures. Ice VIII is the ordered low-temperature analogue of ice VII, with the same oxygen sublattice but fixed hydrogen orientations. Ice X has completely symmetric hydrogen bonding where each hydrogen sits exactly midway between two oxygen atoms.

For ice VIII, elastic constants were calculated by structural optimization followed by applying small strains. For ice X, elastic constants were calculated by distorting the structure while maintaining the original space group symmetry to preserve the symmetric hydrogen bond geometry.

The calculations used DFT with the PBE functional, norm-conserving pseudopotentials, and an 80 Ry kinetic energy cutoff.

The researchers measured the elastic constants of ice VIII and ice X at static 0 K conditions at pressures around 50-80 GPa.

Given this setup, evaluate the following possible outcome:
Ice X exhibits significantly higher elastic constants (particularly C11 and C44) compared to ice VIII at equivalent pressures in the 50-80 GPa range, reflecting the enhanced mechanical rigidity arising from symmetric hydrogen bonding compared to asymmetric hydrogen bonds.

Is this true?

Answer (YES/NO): YES